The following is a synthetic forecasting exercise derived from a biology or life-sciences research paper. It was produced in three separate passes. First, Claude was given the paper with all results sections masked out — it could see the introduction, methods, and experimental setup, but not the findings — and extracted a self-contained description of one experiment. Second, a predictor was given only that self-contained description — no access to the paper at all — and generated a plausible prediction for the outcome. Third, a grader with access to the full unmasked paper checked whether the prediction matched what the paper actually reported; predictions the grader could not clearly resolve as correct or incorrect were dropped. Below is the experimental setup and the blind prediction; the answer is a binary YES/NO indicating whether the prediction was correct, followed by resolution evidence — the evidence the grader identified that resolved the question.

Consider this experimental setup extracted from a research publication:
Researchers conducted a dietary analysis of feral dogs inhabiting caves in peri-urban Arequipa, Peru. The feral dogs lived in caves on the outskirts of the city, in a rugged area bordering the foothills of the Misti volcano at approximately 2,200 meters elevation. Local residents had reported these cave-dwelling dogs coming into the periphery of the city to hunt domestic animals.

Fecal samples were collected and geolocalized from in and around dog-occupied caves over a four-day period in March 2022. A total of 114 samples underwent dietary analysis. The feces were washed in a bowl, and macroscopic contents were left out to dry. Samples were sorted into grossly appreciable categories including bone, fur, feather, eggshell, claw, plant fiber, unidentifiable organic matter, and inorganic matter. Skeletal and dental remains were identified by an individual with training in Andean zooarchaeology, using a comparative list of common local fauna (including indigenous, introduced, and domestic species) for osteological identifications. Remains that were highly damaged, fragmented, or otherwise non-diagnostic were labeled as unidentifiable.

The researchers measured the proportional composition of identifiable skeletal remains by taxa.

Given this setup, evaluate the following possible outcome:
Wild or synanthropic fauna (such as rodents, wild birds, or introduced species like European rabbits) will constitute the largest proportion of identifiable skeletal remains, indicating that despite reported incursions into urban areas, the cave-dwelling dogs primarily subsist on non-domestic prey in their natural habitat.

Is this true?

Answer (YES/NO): NO